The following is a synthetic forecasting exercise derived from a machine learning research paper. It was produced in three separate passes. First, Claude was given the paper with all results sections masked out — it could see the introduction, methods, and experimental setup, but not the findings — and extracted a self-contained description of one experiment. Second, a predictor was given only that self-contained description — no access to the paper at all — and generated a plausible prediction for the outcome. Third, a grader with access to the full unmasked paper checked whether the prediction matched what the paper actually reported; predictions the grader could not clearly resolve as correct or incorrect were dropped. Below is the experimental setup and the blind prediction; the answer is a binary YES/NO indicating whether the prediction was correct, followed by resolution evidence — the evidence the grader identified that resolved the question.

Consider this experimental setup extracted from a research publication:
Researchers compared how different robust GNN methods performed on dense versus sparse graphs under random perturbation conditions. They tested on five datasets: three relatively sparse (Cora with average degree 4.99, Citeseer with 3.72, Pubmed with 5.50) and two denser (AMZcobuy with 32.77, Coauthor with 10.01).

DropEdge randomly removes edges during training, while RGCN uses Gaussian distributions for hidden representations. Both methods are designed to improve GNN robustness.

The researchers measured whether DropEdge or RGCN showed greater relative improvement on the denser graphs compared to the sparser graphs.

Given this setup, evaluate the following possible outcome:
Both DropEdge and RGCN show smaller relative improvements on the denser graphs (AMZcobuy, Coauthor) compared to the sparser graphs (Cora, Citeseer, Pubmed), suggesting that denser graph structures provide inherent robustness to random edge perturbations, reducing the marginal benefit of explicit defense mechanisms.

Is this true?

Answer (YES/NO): NO